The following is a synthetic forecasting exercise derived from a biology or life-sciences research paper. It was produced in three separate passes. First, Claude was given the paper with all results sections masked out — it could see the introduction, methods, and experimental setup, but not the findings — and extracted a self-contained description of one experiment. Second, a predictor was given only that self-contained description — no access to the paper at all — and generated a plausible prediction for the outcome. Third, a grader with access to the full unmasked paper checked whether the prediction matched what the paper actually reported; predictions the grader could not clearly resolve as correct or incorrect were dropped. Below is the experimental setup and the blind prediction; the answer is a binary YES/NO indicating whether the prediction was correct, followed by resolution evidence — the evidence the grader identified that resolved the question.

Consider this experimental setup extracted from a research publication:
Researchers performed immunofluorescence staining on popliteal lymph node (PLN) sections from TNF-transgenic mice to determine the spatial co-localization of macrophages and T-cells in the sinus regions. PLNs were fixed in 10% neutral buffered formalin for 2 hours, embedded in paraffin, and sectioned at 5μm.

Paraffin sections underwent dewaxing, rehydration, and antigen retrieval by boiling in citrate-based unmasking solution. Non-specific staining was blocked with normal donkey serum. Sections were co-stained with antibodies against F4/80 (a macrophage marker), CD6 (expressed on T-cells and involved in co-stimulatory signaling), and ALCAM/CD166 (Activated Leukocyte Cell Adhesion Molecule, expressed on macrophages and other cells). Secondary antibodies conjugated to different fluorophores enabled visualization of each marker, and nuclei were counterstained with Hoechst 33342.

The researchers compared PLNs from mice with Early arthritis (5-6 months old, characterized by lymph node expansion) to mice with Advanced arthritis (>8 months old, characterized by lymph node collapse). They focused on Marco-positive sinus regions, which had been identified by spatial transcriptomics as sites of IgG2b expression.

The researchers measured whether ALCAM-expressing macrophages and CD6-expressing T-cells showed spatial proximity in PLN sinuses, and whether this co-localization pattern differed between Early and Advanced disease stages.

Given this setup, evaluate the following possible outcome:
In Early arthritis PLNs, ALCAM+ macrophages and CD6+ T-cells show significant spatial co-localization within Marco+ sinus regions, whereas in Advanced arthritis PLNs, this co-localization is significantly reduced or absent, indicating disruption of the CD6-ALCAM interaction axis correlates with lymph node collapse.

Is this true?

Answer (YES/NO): NO